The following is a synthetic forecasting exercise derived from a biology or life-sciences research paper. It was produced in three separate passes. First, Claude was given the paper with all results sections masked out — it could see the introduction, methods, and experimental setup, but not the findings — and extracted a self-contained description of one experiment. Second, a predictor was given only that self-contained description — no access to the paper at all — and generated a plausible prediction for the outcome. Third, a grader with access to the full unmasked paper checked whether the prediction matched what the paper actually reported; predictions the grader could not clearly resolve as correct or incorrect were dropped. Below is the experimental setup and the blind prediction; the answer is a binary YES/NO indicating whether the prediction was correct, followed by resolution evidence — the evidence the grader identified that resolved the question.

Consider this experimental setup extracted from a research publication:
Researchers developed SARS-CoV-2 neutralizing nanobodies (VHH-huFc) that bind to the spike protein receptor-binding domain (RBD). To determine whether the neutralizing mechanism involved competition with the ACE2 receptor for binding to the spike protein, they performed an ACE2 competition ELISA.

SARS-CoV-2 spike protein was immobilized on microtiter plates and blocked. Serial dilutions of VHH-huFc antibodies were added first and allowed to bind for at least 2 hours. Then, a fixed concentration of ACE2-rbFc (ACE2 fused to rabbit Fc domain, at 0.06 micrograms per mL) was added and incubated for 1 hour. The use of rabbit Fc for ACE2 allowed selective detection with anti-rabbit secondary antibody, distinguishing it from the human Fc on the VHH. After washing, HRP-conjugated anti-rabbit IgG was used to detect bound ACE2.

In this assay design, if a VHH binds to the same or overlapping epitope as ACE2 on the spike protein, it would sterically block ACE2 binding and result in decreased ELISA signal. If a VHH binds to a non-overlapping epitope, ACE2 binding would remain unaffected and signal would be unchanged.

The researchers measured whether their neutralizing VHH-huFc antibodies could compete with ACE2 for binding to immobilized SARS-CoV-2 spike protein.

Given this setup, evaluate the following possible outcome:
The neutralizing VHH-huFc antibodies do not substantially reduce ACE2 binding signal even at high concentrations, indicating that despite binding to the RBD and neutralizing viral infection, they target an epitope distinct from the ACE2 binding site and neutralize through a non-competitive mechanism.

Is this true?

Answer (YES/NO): NO